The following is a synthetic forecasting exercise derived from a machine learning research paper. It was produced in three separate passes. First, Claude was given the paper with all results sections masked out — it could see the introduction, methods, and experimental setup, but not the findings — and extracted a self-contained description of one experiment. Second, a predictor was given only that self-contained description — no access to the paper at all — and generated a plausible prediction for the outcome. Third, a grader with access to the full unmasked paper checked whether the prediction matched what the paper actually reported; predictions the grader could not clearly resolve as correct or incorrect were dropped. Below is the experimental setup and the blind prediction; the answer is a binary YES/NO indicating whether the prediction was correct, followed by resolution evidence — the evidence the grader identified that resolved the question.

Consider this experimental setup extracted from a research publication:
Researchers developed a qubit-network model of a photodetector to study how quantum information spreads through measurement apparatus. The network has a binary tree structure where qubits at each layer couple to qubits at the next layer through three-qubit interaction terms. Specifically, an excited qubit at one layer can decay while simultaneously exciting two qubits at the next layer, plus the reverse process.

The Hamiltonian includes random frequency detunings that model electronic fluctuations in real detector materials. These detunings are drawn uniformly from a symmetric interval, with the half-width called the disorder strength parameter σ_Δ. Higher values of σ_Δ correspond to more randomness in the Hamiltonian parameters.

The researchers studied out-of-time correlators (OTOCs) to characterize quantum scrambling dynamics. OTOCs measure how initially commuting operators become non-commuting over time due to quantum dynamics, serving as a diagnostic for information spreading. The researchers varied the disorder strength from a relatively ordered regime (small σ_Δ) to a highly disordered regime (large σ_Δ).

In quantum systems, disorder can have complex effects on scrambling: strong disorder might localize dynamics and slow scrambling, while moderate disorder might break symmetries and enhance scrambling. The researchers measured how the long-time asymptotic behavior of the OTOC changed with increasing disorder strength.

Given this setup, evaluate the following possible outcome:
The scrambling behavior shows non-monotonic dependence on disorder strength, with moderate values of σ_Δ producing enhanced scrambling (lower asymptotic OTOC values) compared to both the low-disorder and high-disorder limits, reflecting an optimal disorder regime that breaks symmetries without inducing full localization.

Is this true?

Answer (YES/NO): NO